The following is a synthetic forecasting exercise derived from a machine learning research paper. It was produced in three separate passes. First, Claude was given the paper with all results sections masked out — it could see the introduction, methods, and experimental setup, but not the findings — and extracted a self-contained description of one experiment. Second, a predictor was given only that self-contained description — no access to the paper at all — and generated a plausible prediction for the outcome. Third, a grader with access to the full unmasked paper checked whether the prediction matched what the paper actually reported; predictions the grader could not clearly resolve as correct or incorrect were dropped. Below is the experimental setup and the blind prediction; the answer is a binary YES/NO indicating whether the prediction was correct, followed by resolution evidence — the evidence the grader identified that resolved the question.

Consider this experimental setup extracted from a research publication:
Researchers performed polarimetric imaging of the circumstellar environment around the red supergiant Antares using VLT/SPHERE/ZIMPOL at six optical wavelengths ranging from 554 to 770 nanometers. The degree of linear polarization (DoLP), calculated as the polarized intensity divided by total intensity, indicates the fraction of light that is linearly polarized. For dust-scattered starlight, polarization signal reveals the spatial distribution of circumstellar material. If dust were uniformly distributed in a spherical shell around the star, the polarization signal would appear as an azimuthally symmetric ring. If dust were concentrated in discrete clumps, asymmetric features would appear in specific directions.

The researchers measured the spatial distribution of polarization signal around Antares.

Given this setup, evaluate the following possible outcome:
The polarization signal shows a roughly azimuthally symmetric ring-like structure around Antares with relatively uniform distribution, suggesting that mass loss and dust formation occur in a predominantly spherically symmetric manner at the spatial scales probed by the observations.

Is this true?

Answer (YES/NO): NO